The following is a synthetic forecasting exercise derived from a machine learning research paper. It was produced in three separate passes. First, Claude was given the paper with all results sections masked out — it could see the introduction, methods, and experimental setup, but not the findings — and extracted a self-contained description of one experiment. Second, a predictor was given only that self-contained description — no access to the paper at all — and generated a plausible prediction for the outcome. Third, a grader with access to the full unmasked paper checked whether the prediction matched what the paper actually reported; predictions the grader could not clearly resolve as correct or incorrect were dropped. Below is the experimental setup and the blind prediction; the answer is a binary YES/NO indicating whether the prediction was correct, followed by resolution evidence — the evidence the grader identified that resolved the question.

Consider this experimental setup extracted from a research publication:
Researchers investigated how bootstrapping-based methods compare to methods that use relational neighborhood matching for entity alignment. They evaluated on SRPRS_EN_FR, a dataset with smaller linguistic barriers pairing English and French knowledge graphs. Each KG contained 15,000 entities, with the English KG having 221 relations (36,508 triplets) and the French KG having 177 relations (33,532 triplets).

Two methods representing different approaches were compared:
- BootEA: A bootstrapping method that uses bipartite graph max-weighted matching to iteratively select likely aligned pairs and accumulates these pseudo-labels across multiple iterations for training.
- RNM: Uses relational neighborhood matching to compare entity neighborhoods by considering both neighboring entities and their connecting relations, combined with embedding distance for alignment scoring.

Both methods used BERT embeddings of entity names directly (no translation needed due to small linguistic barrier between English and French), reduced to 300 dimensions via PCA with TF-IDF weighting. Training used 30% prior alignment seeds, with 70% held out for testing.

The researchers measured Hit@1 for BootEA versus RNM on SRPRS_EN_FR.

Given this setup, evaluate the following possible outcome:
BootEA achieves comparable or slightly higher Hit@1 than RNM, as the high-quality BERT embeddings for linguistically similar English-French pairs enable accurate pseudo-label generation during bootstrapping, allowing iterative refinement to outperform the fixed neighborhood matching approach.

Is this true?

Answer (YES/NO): NO